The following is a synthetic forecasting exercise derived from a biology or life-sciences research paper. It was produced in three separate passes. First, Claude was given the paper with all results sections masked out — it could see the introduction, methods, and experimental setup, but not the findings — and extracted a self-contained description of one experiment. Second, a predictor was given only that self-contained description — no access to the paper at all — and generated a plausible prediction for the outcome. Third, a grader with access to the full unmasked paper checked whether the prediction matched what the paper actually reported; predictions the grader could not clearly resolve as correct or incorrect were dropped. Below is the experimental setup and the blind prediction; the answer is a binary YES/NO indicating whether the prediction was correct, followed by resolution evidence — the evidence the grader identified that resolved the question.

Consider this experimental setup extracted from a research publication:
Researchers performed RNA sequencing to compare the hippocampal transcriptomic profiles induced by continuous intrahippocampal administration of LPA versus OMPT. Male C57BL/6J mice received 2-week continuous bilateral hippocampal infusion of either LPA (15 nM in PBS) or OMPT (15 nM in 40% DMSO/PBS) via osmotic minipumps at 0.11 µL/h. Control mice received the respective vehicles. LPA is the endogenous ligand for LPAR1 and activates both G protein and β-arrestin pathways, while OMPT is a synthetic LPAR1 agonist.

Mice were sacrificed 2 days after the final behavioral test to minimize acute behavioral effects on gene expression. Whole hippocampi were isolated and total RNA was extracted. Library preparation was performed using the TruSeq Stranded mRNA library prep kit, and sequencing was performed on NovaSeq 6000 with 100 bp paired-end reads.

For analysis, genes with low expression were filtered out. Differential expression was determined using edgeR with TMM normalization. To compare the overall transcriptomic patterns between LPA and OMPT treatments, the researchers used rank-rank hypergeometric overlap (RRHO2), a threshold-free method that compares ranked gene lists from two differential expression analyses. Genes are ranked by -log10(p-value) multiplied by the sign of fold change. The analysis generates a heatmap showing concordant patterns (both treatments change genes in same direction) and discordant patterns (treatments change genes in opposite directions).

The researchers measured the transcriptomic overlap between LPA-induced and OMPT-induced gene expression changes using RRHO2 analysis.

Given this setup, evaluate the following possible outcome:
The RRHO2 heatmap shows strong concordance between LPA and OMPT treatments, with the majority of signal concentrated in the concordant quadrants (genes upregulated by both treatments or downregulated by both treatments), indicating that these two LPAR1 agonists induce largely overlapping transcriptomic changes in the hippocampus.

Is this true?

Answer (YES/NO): NO